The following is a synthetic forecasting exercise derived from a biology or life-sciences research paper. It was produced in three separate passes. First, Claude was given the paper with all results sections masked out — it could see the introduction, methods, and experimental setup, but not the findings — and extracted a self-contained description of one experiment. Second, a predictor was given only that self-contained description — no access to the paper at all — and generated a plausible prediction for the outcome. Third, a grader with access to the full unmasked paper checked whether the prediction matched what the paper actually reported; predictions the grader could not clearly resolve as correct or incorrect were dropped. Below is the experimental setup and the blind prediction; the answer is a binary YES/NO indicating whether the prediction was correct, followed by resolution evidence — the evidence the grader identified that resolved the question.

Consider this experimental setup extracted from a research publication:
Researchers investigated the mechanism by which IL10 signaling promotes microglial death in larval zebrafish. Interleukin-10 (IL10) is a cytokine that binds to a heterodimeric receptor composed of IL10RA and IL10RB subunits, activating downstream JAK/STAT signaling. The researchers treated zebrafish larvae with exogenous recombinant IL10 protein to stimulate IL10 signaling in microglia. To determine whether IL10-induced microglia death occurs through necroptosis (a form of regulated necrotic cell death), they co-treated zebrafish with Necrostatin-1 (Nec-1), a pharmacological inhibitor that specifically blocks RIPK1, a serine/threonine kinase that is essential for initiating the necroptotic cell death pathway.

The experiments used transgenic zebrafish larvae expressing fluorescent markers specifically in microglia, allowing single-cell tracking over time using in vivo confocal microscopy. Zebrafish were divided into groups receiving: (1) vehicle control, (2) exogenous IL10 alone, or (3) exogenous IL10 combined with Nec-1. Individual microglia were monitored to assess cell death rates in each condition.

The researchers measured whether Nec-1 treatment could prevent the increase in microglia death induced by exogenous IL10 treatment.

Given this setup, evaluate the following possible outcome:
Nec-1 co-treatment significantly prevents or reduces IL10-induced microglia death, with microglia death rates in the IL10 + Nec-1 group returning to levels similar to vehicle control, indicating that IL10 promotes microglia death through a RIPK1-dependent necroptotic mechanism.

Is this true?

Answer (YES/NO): YES